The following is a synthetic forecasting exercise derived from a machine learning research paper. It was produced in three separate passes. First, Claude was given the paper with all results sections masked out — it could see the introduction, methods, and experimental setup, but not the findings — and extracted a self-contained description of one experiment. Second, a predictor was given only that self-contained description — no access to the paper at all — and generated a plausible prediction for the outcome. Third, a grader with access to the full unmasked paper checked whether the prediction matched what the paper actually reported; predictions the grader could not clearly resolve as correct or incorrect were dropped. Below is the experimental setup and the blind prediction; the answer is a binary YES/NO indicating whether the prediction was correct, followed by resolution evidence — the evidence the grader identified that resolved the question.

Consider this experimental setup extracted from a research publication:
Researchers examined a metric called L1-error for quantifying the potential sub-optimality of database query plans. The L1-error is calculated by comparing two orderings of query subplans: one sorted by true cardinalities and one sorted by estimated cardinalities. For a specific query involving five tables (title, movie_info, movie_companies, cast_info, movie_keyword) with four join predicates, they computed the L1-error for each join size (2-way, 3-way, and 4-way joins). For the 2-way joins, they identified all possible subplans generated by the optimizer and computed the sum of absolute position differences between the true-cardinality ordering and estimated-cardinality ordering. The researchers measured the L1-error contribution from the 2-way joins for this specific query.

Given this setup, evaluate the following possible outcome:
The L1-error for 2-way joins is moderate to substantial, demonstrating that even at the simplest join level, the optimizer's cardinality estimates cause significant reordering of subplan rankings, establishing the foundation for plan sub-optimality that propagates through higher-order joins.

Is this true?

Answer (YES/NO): YES